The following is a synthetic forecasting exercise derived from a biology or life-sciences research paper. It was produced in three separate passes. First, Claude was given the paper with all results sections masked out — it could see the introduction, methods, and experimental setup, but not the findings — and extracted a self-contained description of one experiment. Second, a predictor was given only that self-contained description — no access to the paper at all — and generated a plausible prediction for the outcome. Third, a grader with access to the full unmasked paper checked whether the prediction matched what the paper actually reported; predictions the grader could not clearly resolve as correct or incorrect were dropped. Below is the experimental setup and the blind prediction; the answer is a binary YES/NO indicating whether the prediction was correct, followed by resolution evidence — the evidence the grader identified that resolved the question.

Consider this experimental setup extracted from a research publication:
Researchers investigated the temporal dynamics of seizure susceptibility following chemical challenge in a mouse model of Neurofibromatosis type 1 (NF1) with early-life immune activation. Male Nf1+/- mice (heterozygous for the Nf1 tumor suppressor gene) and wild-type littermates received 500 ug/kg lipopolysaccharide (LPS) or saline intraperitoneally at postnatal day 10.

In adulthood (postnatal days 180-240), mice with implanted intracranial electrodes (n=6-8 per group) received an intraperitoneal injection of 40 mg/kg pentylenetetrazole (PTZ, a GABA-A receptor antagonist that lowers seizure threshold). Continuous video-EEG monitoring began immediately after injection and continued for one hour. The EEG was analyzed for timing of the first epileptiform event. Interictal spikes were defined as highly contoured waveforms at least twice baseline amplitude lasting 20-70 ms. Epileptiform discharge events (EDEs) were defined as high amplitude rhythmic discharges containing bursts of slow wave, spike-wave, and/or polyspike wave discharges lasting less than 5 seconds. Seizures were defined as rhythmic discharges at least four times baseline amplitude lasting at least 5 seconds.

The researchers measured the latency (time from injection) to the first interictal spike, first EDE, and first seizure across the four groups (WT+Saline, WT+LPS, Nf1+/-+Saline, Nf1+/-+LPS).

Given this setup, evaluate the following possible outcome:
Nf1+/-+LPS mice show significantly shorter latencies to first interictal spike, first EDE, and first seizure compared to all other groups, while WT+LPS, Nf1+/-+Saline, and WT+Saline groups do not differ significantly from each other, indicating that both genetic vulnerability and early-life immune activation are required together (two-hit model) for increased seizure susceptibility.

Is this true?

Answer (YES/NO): NO